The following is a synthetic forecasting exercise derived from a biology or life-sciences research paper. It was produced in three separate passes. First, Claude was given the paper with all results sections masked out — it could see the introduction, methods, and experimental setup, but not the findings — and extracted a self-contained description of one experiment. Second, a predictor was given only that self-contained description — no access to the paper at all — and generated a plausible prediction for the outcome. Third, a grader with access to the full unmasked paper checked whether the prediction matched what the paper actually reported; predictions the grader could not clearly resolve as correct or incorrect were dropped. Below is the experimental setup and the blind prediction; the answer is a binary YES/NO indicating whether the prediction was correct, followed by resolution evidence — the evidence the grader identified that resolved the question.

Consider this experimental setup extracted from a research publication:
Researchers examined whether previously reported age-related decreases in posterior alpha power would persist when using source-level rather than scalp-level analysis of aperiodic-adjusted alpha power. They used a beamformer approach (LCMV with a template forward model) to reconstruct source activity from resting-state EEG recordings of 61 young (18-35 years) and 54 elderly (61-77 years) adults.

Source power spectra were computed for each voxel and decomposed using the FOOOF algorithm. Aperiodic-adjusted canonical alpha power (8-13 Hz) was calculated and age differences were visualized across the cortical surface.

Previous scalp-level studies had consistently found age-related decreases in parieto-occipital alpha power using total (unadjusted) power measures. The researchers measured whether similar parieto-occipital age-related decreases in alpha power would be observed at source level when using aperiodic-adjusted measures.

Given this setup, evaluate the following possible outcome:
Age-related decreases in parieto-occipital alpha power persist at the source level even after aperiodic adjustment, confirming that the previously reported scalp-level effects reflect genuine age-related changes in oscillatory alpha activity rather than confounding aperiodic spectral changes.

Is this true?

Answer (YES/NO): NO